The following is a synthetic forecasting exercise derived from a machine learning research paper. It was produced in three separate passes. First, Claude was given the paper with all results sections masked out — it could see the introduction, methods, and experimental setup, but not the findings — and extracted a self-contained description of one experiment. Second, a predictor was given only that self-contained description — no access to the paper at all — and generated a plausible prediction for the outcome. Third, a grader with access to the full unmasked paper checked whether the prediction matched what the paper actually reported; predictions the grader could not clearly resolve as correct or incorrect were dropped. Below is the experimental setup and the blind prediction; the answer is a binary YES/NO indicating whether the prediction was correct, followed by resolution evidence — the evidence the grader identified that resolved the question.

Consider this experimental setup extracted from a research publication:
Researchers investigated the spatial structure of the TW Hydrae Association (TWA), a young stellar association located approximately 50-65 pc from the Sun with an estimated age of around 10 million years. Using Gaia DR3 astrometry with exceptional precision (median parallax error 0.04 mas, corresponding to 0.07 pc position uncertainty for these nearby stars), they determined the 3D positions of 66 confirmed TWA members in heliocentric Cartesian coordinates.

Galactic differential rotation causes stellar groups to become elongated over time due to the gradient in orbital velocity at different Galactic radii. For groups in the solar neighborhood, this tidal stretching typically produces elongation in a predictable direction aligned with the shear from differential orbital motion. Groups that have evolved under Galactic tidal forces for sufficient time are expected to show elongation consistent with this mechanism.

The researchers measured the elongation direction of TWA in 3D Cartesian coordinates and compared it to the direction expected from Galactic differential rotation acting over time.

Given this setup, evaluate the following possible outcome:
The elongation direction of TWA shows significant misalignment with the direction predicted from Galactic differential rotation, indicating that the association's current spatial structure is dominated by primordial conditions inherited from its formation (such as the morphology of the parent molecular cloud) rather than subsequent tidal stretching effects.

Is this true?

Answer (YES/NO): YES